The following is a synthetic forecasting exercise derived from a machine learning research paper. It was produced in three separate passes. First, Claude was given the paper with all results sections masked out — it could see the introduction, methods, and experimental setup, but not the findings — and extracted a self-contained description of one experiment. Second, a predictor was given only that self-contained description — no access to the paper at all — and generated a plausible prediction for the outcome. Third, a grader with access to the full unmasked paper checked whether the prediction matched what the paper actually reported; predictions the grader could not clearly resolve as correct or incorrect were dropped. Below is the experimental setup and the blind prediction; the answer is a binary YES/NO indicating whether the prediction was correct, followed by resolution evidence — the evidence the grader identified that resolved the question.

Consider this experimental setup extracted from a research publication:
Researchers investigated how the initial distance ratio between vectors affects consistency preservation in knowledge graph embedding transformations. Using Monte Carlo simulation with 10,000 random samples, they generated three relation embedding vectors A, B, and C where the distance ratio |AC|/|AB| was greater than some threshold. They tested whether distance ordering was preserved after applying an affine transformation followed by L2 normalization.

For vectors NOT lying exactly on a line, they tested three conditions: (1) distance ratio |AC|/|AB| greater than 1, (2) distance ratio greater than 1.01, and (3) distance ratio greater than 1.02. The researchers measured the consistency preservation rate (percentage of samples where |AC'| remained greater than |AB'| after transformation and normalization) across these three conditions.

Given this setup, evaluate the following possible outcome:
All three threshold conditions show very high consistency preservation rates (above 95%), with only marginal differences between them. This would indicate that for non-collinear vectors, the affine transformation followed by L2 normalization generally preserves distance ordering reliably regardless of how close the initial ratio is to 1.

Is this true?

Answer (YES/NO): NO